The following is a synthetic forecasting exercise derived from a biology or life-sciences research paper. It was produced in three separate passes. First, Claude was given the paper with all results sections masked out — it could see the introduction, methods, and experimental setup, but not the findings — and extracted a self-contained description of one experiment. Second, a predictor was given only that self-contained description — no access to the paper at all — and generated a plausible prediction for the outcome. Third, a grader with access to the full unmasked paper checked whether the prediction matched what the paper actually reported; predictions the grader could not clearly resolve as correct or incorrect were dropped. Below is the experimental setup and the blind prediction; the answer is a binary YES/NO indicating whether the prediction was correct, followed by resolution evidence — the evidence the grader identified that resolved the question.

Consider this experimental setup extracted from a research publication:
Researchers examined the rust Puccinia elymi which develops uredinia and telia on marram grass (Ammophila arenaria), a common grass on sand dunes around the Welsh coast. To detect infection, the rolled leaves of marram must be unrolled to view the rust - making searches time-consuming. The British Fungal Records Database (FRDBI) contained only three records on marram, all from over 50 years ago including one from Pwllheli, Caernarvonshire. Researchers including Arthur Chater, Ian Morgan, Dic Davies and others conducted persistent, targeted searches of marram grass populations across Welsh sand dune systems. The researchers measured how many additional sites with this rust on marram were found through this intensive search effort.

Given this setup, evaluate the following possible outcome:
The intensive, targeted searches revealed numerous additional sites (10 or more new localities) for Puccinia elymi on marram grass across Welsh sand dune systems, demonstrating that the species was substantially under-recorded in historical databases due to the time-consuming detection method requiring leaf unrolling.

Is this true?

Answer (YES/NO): NO